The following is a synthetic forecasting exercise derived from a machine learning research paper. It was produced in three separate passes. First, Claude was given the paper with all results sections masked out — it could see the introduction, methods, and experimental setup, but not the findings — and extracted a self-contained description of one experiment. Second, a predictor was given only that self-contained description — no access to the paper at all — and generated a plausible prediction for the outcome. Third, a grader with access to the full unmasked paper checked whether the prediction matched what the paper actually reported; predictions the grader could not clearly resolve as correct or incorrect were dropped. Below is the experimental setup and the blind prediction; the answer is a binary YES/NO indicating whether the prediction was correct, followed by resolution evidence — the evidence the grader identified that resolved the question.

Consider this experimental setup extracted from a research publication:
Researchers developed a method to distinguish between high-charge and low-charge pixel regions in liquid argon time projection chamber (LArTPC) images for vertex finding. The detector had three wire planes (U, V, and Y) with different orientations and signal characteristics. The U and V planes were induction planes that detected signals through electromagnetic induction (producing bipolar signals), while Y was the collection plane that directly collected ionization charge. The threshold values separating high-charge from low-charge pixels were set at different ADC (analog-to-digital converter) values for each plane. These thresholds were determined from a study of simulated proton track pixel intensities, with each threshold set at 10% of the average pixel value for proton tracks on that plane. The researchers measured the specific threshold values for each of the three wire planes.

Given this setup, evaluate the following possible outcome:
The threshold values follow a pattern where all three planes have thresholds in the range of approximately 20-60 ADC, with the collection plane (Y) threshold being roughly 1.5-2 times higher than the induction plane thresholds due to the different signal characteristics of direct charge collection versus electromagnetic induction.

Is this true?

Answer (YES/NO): NO